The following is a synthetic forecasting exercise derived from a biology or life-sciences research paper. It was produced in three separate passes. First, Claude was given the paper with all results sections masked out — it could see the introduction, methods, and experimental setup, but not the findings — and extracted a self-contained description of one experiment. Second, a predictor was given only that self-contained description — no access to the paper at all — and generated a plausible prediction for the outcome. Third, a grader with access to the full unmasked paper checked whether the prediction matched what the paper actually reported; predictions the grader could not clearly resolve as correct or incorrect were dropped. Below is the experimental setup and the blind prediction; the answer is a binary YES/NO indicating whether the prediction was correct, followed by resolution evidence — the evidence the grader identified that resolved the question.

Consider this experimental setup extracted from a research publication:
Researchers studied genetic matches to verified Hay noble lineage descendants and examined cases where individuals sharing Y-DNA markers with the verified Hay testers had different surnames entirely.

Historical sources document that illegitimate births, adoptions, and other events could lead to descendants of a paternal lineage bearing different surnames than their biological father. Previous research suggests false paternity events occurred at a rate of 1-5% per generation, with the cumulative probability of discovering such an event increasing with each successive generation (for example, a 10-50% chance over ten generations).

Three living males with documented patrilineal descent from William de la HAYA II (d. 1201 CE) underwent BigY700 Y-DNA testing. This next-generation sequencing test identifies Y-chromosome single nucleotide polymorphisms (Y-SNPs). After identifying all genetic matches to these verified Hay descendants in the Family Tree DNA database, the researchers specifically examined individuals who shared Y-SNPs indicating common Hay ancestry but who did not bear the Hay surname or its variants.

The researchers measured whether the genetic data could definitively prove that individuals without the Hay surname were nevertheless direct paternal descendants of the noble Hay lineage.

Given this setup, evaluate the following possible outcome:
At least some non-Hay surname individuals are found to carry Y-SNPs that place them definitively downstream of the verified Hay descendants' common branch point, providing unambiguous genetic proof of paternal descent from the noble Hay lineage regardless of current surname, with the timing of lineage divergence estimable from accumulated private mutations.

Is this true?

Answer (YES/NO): YES